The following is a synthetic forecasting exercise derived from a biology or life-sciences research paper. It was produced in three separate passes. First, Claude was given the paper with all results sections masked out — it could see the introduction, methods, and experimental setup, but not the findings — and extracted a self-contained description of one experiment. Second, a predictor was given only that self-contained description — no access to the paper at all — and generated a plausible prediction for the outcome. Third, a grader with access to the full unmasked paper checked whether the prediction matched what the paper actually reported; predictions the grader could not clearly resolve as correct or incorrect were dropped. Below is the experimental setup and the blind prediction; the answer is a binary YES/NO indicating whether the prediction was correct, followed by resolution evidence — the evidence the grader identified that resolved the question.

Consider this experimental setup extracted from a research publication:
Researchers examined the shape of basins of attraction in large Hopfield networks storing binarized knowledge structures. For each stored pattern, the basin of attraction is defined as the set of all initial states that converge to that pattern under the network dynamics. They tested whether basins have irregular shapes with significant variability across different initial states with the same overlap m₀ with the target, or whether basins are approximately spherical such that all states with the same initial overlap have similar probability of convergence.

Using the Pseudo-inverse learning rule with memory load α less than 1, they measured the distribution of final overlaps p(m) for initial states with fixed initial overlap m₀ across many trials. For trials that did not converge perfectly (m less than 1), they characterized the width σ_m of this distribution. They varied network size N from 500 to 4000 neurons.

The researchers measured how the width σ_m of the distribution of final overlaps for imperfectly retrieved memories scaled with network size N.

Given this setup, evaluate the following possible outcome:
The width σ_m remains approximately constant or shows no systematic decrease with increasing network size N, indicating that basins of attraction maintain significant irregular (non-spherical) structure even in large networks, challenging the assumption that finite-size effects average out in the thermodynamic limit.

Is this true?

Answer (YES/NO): NO